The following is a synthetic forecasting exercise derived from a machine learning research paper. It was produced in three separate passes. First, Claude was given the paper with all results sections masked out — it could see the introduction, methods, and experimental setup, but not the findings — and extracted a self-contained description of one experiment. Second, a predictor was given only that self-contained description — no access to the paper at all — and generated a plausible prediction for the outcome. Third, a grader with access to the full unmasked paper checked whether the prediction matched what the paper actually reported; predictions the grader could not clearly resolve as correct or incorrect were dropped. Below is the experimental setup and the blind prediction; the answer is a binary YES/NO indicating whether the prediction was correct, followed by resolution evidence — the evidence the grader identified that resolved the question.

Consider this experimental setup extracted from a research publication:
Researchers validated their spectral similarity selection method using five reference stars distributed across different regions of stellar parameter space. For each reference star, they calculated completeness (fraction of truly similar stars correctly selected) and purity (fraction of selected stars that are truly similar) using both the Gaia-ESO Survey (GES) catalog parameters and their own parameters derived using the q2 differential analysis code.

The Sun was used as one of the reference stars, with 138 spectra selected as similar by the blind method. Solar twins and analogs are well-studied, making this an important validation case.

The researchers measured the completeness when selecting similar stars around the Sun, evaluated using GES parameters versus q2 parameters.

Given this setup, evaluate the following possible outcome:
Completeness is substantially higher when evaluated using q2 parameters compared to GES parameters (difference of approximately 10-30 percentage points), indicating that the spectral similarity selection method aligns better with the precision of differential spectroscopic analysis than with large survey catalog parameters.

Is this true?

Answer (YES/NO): YES